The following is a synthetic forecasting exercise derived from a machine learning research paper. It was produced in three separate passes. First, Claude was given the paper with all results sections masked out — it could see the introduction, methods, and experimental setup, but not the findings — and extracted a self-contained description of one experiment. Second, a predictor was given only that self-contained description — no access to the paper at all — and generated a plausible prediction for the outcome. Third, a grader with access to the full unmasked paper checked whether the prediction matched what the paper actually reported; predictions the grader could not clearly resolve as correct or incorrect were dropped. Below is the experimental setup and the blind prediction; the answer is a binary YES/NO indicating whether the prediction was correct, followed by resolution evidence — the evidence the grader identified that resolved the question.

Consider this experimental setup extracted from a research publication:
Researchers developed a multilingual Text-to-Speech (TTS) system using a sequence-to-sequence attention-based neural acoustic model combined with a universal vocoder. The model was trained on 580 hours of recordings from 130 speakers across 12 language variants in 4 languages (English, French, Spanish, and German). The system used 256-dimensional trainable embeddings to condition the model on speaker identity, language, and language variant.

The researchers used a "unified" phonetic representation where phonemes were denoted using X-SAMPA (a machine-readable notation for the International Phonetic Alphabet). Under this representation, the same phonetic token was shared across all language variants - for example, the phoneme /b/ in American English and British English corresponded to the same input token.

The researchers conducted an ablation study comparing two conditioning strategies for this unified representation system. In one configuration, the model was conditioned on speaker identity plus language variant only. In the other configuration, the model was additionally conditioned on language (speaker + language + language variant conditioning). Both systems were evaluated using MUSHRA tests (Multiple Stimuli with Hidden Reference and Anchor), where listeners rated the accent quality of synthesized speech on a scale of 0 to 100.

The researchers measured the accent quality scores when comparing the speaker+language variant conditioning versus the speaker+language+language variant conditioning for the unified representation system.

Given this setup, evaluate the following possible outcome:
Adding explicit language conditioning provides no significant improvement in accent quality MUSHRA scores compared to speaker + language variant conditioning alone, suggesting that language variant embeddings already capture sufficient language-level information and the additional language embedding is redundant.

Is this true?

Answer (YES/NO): NO